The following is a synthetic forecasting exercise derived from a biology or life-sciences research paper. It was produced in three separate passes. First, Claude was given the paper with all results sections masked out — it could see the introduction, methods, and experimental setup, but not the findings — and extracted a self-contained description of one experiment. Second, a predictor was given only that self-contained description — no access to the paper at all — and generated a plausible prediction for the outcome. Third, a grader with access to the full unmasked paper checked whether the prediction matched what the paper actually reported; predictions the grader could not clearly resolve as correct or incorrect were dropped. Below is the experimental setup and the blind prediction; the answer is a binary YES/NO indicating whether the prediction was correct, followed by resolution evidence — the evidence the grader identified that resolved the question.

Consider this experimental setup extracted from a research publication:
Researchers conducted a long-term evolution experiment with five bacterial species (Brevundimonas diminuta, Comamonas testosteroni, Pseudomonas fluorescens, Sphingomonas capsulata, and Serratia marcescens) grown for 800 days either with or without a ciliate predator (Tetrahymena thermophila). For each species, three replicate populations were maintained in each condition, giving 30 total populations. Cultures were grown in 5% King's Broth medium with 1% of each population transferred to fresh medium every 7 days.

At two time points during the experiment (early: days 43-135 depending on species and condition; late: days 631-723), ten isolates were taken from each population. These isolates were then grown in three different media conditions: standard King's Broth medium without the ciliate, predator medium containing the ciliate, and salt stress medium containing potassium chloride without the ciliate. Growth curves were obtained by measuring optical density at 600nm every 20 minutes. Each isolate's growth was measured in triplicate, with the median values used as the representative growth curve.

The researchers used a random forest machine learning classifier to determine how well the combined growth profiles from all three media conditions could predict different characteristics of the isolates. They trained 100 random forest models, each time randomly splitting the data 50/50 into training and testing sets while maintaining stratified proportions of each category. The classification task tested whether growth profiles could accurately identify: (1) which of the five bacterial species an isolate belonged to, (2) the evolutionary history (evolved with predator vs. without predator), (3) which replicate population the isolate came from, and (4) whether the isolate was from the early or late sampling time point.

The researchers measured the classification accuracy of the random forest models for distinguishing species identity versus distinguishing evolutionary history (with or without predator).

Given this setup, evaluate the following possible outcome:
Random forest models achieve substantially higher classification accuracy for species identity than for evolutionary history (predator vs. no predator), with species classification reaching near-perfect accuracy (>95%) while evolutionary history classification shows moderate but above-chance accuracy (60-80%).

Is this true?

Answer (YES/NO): NO